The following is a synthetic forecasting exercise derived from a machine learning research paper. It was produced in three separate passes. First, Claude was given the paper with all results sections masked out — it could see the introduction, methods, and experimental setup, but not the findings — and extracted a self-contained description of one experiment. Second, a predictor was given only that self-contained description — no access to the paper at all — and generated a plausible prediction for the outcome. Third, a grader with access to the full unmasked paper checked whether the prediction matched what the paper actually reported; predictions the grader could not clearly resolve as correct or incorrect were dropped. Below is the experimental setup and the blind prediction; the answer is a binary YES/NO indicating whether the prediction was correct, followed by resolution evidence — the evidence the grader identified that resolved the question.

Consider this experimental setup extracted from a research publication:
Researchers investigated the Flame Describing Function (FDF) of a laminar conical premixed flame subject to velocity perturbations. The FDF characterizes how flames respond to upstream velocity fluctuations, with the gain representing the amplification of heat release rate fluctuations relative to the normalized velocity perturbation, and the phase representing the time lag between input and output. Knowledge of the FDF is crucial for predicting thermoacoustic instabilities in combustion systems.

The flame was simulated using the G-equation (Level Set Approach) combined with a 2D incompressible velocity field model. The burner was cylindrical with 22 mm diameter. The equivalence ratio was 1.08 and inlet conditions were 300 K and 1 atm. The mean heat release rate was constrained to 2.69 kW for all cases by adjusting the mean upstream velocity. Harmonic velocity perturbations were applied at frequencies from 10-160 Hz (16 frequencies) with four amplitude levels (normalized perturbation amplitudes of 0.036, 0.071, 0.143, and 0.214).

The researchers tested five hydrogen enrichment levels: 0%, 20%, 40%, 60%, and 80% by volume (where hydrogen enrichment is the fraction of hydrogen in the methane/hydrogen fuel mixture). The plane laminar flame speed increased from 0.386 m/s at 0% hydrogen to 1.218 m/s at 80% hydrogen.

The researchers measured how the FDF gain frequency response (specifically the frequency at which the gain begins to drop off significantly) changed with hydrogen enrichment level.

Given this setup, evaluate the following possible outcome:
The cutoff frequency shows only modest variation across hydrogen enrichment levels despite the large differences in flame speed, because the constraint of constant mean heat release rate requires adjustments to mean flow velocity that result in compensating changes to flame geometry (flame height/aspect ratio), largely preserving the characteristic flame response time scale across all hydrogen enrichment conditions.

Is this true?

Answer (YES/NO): NO